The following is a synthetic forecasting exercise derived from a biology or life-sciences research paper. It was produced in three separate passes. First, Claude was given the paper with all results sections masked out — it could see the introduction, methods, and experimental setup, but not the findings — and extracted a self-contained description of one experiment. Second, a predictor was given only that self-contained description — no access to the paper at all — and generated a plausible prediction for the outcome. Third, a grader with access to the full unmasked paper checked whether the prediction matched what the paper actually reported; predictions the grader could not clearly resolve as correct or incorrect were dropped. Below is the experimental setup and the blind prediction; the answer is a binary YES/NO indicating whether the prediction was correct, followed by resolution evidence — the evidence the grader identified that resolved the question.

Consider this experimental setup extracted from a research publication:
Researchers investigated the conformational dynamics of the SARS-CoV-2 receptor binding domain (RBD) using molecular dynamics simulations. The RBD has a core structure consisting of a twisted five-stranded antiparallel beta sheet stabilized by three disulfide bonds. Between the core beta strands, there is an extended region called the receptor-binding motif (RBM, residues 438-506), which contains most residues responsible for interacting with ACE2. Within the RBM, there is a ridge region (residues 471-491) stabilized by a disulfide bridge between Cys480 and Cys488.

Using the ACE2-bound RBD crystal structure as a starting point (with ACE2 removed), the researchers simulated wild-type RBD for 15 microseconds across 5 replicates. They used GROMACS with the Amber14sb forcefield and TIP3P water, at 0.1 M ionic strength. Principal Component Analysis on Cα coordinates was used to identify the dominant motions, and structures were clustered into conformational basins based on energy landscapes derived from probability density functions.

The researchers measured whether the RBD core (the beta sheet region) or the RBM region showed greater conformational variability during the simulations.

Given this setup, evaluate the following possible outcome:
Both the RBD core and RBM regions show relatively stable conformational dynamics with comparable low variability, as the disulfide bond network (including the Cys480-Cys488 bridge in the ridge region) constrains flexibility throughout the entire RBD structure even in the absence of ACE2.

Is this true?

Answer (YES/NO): NO